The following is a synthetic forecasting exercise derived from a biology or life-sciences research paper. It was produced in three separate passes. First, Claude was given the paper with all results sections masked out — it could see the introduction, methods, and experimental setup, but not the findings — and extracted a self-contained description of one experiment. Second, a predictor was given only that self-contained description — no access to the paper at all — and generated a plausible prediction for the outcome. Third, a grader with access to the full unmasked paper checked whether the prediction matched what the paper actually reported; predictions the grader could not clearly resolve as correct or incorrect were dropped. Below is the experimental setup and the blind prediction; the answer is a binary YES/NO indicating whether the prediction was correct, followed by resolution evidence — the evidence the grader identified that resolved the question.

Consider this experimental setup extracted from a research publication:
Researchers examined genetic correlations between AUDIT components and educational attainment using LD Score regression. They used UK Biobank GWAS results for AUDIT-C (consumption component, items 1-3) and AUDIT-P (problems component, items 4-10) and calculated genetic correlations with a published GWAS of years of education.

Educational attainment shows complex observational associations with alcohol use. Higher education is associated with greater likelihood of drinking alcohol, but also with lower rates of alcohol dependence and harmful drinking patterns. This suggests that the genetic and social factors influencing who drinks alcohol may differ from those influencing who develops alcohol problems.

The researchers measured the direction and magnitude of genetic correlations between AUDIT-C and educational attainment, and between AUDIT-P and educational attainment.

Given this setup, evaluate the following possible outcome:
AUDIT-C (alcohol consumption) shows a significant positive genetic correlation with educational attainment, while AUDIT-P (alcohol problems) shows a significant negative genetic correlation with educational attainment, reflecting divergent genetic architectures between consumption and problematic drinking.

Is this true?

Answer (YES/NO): NO